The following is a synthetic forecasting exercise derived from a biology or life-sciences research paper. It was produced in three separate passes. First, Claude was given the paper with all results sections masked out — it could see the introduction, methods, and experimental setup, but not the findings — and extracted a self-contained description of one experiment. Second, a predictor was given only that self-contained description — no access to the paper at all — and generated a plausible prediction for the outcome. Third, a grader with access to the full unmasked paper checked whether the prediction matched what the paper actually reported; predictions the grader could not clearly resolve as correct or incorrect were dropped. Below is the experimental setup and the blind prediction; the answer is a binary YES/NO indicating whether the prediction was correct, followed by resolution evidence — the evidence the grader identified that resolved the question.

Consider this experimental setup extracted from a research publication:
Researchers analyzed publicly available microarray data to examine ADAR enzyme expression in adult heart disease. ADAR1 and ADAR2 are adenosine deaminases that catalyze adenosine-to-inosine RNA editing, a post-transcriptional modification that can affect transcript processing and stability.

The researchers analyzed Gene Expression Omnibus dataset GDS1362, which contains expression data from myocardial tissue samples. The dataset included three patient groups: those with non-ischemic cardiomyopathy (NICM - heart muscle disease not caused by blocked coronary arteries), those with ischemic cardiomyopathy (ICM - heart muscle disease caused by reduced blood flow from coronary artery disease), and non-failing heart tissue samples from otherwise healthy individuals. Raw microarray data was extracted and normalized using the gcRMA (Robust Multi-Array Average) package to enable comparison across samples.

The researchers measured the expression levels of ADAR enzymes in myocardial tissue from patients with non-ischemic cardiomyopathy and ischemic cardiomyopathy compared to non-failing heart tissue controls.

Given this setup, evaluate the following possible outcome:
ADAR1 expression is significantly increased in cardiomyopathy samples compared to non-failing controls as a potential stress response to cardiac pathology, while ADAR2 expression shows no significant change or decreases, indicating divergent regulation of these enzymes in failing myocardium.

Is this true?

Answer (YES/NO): YES